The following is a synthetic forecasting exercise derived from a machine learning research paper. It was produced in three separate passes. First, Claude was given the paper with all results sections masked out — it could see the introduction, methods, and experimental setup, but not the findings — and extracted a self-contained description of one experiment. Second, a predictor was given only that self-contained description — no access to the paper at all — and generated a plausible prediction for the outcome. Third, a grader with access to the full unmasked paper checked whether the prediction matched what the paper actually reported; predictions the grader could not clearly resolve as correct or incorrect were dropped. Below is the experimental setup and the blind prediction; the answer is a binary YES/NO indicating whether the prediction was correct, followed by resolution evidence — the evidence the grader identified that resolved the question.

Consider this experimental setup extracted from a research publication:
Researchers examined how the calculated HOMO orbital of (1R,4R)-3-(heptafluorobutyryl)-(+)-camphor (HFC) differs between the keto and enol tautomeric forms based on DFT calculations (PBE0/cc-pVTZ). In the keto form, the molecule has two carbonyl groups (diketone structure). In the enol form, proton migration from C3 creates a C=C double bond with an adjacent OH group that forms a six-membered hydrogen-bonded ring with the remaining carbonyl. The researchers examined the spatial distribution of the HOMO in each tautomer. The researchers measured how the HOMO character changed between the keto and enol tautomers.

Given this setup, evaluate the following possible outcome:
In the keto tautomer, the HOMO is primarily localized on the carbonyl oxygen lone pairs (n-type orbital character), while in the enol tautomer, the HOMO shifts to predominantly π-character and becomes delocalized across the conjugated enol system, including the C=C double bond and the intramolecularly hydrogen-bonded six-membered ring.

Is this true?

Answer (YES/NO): YES